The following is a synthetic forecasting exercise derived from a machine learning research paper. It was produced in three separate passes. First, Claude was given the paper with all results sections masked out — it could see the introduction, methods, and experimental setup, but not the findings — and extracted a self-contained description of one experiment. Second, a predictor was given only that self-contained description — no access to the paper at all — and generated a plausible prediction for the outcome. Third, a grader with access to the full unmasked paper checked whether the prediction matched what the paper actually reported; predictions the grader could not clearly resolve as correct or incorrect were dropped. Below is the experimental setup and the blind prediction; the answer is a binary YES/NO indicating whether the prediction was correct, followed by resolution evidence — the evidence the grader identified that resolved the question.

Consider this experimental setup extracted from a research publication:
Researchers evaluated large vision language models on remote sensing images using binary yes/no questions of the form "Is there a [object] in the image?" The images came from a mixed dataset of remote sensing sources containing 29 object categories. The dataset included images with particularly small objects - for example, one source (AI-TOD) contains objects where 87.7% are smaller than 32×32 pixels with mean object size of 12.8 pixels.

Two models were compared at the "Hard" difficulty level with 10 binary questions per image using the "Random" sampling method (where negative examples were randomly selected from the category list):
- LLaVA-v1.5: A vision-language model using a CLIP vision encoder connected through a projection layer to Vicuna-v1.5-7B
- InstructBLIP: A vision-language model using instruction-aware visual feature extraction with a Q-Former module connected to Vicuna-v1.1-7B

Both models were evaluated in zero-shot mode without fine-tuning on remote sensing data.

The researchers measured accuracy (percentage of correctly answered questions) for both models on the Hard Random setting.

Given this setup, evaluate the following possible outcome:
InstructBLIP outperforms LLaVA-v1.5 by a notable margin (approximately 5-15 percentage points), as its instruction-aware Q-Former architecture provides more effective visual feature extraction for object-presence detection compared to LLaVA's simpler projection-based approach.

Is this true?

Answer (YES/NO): NO